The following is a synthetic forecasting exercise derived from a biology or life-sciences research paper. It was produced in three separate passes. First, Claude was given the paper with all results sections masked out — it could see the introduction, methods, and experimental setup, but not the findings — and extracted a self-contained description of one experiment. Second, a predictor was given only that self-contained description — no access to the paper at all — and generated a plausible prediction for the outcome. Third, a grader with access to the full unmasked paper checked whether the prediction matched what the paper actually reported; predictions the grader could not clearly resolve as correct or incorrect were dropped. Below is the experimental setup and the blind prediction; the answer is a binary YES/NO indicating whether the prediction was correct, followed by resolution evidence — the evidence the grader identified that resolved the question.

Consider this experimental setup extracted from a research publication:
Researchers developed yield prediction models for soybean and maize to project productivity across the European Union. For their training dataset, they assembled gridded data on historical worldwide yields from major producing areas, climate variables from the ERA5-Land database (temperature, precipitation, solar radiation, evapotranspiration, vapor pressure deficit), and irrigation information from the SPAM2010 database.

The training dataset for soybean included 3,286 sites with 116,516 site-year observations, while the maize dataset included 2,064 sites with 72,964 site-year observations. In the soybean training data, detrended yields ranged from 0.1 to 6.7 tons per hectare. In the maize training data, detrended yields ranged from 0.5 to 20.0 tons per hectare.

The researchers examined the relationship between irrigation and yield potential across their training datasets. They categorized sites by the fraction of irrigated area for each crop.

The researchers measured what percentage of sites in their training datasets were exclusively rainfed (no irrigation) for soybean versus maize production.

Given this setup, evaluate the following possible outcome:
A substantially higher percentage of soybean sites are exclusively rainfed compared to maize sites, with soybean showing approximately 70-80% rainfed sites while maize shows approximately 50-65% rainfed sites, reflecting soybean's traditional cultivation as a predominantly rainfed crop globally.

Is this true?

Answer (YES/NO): NO